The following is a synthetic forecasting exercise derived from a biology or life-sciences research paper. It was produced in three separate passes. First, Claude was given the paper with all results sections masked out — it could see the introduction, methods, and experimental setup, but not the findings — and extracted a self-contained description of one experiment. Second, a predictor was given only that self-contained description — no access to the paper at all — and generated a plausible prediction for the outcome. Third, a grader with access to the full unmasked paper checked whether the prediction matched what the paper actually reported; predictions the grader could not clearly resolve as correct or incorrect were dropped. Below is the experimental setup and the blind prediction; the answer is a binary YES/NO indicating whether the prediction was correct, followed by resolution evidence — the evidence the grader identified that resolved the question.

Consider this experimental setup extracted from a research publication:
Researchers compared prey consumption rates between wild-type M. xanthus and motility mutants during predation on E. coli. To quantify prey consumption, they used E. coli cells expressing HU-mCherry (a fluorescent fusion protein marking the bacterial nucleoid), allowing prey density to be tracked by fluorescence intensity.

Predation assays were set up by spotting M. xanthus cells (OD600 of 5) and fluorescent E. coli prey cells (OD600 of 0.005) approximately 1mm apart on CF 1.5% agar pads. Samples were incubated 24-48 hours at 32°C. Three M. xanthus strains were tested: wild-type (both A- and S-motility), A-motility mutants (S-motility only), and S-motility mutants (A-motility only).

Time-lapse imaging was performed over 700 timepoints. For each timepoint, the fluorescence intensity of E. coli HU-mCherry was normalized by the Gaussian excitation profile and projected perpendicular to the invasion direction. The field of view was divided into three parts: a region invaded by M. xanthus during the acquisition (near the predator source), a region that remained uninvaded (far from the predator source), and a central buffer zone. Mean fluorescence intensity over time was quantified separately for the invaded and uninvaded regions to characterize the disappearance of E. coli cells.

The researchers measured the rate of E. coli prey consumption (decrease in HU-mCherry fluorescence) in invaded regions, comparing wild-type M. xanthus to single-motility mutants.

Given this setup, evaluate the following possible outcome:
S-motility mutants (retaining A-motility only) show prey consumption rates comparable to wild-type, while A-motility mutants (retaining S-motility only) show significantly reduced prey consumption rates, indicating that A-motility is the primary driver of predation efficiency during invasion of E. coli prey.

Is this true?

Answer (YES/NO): NO